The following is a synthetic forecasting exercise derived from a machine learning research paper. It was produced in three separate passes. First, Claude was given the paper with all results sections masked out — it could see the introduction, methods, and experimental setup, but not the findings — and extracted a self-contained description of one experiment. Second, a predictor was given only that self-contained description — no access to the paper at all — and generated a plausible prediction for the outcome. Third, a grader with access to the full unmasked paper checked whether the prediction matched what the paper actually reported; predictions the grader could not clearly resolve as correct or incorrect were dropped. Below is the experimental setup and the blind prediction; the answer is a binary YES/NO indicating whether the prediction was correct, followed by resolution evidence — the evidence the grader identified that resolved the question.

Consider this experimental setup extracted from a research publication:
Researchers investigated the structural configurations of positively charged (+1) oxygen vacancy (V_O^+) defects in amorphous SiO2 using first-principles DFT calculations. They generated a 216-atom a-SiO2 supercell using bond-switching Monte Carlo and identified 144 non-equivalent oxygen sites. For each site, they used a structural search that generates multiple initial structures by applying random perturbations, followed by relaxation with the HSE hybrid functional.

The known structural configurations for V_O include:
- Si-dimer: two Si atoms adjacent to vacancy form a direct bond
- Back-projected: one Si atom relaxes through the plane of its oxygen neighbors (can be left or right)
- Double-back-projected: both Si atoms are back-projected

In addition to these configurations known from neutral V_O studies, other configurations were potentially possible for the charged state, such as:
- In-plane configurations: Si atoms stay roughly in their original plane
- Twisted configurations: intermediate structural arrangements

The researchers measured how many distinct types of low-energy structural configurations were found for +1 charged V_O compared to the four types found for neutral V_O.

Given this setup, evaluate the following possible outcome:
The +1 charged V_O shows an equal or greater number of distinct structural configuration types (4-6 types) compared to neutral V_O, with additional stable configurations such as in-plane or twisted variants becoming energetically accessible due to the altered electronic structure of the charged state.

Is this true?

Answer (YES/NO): NO